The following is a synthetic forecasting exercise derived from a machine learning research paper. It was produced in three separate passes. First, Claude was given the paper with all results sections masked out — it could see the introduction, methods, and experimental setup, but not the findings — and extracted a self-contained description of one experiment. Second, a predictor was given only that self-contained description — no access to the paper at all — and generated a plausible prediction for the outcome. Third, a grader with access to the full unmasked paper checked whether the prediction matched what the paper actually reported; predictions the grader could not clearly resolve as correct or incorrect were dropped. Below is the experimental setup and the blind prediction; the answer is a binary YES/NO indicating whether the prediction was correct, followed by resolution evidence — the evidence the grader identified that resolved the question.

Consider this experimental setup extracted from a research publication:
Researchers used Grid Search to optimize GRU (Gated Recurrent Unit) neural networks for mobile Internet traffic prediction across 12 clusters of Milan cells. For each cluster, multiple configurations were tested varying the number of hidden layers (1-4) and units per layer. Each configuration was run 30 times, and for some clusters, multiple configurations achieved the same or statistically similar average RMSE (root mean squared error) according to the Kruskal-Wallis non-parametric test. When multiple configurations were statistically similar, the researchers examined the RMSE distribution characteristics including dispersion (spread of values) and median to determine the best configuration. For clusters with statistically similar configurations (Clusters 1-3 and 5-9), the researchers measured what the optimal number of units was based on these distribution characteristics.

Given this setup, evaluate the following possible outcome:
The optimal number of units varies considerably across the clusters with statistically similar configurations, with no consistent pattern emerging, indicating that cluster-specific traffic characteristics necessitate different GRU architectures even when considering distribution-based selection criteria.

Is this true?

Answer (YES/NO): NO